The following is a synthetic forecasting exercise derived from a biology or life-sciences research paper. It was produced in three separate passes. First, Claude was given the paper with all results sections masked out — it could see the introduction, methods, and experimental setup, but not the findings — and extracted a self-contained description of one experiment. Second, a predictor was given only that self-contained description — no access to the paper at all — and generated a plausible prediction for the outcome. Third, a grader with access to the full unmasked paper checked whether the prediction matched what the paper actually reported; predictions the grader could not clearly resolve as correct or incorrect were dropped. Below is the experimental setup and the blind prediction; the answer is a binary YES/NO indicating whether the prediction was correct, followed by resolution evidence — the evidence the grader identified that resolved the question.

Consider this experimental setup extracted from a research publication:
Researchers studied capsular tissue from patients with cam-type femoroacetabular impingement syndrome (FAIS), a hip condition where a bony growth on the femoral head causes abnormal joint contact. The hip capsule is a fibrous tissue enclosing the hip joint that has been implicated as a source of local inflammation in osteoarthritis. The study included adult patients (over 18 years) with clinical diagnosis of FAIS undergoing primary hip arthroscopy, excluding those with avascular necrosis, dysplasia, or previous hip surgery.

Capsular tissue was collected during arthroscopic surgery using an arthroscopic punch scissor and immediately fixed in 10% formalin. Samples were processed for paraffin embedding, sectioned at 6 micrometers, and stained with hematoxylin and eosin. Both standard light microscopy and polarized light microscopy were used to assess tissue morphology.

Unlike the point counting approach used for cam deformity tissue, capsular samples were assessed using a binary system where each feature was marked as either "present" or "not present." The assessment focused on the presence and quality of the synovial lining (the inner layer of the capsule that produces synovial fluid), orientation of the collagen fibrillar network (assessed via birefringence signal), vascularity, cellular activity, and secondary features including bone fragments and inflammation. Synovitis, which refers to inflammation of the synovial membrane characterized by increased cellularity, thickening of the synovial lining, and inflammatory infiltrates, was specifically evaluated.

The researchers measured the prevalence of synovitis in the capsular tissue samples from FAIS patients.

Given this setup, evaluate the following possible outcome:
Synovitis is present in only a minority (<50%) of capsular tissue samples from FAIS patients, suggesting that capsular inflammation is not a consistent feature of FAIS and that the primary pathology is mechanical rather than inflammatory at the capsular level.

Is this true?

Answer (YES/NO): YES